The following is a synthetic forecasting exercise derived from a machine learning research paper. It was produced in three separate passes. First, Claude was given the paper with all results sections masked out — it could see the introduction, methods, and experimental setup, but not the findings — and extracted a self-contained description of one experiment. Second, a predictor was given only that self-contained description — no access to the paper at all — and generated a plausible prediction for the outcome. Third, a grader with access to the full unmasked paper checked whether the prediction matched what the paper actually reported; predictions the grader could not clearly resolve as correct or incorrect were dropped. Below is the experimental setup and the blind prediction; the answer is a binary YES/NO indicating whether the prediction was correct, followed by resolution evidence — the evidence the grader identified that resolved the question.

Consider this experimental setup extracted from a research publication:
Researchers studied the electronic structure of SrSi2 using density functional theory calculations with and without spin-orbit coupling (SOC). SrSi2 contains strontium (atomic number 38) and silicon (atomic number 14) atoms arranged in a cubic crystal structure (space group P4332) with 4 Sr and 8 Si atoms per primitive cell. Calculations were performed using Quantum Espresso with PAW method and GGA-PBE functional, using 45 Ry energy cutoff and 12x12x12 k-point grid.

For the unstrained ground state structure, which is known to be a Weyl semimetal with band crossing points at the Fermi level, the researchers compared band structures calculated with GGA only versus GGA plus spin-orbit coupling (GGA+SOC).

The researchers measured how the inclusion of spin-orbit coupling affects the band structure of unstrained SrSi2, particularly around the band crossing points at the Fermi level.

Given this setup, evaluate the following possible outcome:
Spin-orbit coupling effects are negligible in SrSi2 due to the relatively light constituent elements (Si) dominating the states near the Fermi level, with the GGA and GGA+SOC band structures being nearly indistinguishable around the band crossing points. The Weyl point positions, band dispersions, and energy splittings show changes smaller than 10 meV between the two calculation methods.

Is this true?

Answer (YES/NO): YES